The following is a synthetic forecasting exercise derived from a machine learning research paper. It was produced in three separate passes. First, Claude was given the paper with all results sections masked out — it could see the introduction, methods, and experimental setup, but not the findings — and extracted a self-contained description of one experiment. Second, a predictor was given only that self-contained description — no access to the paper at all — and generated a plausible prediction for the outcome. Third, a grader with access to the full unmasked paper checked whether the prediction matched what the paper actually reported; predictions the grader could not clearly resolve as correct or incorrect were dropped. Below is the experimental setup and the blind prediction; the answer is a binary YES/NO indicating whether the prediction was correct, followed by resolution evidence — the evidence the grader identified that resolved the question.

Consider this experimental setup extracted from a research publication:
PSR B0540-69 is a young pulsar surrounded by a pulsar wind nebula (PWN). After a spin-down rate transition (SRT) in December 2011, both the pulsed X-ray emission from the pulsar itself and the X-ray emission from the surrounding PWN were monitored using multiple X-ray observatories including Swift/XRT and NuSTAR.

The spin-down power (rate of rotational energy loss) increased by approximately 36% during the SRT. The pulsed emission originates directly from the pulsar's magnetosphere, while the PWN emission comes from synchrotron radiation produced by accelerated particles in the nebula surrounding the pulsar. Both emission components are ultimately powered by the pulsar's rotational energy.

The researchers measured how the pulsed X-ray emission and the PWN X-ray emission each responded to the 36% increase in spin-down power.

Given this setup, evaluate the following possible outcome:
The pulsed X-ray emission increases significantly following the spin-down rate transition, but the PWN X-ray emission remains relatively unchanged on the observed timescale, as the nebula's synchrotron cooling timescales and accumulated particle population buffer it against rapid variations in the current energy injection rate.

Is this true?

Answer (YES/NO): NO